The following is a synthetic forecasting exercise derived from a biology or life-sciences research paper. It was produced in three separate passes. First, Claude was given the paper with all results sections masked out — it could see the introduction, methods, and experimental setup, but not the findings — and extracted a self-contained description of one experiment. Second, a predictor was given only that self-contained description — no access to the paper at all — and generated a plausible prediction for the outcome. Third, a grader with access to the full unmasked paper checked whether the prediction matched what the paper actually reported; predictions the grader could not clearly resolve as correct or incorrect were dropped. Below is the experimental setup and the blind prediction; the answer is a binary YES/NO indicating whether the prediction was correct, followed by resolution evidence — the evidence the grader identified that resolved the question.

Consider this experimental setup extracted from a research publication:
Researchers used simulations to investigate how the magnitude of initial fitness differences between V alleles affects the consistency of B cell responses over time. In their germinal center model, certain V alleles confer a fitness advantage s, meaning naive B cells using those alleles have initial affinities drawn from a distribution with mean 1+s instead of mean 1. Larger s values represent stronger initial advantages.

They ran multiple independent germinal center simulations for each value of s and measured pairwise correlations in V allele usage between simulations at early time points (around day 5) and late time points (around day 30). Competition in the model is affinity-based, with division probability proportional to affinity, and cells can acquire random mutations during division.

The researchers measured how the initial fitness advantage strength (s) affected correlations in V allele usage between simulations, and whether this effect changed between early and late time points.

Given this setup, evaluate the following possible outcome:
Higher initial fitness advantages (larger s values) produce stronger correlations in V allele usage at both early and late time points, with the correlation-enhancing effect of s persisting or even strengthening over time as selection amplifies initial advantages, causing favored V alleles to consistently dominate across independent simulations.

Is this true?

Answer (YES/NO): NO